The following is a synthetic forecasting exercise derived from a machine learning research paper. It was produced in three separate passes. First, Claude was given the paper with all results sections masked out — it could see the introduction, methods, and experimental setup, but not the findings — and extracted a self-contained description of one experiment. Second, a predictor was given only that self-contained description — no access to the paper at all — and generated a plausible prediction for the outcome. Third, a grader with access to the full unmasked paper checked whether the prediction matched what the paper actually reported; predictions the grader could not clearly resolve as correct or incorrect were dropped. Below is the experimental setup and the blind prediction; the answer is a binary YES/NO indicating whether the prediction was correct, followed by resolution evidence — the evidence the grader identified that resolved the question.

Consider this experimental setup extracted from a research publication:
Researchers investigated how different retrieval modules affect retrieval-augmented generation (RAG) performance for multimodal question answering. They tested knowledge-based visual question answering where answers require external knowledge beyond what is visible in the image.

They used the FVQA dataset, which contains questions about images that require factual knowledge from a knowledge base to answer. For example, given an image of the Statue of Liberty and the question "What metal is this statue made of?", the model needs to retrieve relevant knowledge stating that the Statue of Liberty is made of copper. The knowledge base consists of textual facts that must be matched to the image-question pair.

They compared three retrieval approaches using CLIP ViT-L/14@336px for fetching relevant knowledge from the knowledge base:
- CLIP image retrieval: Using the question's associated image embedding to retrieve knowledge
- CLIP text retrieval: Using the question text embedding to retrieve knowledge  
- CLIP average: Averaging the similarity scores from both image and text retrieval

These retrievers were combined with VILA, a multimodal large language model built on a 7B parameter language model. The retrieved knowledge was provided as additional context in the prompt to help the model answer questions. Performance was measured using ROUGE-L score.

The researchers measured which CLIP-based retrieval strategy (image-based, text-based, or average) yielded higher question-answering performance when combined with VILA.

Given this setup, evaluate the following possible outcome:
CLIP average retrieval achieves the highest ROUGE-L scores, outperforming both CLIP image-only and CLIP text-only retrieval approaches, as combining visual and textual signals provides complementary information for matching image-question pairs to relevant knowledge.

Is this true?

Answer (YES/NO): YES